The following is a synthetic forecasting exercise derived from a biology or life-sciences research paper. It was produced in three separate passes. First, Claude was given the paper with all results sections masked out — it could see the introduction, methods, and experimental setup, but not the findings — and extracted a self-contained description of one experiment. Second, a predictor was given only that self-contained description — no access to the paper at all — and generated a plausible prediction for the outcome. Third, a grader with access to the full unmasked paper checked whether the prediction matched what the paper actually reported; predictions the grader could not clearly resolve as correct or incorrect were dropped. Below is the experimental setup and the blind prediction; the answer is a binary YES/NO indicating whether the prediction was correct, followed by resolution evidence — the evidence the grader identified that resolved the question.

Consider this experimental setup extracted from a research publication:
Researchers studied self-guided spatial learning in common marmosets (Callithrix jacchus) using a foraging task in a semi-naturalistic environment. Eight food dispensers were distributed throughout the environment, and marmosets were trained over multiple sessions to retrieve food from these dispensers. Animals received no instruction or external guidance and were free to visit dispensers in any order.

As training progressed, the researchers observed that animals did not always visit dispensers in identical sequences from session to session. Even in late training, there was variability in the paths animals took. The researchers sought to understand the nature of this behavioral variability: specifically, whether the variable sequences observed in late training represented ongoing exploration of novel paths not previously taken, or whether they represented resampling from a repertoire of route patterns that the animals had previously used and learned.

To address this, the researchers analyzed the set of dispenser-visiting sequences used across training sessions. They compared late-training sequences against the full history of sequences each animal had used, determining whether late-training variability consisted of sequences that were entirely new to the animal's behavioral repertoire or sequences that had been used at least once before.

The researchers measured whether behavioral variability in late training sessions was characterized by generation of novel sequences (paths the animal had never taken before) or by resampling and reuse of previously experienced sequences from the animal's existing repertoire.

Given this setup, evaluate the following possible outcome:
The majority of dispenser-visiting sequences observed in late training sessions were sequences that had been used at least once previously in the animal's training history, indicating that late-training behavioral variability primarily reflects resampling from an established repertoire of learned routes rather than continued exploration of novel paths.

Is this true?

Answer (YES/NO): YES